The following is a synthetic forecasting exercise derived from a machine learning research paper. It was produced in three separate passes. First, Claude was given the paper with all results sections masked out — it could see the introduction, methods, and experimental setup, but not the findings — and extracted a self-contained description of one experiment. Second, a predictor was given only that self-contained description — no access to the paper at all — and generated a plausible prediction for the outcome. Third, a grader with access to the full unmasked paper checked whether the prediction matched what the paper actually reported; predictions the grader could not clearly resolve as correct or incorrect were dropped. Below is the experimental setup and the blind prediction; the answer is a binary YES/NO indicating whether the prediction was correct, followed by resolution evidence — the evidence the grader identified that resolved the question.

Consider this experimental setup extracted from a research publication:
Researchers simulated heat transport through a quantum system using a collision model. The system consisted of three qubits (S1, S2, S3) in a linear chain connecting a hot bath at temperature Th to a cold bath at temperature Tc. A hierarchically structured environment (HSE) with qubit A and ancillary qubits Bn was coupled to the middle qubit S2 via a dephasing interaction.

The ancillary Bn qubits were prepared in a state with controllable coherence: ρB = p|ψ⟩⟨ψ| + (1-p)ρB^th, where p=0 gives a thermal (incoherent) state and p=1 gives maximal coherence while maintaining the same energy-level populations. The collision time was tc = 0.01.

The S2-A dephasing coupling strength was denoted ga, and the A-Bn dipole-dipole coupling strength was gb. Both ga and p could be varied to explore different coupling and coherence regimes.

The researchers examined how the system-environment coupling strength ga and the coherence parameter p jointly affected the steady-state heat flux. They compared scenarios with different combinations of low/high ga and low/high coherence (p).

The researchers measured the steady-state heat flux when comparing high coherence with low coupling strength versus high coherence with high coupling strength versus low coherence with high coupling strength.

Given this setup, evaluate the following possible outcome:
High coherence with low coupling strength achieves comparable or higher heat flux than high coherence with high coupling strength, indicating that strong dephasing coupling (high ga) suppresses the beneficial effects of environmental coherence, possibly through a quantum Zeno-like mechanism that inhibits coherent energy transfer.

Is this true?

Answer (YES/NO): NO